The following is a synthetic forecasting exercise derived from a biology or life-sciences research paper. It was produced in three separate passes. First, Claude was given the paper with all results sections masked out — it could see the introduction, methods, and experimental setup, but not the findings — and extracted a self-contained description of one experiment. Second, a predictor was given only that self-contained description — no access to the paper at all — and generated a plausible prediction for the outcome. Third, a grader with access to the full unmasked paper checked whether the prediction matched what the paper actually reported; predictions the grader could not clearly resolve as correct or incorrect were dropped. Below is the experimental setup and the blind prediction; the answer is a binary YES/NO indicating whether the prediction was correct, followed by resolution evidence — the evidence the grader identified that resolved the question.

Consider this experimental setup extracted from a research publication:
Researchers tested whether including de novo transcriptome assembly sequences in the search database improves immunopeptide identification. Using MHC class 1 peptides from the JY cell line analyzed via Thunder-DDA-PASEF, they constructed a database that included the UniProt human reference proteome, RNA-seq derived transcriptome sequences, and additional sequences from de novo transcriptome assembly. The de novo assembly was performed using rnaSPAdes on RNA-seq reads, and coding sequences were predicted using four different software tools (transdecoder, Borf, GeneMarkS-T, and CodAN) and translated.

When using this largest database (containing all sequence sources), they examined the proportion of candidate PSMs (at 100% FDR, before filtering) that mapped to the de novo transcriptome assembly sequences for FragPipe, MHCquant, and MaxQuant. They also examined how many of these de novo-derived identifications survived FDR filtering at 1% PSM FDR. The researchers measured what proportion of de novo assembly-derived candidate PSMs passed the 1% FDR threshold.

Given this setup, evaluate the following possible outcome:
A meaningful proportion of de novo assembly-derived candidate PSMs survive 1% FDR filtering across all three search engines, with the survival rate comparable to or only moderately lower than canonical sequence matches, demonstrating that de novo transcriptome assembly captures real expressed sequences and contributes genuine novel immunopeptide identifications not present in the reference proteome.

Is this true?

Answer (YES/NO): NO